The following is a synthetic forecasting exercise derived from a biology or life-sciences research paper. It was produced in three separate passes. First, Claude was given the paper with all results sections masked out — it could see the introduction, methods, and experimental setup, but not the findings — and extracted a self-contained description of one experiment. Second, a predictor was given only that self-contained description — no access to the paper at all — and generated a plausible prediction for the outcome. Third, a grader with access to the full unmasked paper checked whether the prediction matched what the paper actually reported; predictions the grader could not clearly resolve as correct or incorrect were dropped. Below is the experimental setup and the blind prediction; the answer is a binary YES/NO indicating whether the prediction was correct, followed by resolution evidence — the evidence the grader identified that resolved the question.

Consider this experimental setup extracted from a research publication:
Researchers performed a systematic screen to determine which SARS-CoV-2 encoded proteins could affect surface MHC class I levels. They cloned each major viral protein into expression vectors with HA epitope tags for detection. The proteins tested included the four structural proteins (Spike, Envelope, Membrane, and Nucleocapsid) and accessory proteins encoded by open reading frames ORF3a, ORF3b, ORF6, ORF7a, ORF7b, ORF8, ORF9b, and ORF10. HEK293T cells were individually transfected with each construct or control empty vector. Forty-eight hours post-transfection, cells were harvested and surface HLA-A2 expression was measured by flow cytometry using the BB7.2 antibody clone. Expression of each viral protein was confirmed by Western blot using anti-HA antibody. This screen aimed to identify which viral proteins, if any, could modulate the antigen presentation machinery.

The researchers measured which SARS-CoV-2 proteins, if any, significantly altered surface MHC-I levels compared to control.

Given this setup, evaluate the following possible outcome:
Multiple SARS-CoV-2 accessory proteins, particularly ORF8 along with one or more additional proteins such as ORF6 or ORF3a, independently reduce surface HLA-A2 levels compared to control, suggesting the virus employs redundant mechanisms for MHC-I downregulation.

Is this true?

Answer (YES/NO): NO